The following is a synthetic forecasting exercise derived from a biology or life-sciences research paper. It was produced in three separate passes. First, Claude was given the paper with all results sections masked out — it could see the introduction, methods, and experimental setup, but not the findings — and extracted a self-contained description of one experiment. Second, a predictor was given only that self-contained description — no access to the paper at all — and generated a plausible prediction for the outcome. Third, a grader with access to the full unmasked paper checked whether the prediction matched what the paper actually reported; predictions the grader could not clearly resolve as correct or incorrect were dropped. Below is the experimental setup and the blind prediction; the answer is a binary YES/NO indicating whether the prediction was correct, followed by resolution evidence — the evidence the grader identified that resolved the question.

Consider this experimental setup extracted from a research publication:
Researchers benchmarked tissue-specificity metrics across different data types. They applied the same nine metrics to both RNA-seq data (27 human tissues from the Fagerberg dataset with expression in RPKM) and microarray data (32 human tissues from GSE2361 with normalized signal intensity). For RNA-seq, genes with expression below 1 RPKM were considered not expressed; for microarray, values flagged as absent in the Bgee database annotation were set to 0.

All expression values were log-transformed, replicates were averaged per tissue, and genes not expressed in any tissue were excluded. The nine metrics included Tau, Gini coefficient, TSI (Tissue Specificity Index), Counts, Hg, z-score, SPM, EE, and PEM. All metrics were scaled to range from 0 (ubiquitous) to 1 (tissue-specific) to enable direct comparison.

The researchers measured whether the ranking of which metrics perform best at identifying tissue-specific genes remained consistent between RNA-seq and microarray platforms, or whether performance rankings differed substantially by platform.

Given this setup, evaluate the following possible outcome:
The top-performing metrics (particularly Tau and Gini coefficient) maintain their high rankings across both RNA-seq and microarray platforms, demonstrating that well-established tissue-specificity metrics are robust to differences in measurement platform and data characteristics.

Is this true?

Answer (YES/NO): YES